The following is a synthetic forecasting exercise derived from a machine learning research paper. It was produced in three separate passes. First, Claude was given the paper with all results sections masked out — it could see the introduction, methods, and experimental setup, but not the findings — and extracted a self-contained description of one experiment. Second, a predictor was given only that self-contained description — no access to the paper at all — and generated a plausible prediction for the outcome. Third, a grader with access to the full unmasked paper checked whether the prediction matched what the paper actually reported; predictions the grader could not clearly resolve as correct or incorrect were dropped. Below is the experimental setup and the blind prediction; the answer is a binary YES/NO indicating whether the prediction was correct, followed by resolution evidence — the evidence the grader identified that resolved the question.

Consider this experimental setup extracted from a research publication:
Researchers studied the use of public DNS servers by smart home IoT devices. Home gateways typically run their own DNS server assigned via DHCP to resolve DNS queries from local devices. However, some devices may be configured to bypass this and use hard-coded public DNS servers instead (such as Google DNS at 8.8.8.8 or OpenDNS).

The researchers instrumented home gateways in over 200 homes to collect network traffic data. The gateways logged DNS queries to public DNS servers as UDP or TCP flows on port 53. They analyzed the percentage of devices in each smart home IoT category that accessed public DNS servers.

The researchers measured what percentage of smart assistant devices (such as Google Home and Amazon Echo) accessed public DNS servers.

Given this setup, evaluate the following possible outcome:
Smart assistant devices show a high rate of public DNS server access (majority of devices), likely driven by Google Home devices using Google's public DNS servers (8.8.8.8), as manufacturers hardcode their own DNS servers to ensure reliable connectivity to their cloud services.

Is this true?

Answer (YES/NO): YES